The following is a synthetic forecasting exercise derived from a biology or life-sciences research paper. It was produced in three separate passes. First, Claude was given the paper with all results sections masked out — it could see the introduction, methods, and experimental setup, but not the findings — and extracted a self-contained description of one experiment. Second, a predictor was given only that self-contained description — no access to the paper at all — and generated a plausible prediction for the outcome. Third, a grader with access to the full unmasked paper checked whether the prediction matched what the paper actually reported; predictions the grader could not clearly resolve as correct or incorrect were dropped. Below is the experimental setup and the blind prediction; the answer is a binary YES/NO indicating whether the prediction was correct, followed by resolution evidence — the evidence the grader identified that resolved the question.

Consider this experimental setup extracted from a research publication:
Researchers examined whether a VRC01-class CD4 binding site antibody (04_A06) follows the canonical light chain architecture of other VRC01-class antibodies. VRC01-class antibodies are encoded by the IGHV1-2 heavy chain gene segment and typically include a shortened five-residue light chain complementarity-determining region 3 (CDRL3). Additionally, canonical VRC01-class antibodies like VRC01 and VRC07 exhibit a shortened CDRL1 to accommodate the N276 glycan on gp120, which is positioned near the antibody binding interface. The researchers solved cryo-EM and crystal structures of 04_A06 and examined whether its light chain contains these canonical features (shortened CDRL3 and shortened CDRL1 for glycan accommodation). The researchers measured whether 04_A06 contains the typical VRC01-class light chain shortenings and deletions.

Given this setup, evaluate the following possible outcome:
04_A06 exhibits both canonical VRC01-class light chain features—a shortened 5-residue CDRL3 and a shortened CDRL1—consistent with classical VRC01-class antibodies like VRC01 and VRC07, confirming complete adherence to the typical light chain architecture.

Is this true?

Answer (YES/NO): NO